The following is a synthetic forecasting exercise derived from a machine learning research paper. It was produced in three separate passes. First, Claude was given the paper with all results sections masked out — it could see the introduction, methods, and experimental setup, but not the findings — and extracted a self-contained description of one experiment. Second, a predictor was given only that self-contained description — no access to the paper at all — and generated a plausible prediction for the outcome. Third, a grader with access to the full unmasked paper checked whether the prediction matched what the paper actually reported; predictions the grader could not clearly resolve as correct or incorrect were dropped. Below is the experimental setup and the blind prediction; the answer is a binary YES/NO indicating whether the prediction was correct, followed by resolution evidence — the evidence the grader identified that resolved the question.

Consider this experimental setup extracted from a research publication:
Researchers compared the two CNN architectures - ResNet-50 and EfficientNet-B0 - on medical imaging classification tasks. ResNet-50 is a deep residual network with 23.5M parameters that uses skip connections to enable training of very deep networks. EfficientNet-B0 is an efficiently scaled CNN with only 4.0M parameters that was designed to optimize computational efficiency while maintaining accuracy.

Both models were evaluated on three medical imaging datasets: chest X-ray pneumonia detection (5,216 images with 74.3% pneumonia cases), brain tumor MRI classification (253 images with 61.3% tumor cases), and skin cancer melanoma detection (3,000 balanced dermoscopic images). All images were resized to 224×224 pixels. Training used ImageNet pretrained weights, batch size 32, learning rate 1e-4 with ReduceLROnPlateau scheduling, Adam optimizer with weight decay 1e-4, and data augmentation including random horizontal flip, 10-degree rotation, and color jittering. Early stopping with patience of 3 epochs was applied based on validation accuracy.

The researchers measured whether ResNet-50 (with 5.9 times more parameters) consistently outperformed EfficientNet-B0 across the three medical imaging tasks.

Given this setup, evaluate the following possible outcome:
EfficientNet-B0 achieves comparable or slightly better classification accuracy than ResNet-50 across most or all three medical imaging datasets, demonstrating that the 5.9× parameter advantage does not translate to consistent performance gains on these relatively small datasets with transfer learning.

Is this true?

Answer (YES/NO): YES